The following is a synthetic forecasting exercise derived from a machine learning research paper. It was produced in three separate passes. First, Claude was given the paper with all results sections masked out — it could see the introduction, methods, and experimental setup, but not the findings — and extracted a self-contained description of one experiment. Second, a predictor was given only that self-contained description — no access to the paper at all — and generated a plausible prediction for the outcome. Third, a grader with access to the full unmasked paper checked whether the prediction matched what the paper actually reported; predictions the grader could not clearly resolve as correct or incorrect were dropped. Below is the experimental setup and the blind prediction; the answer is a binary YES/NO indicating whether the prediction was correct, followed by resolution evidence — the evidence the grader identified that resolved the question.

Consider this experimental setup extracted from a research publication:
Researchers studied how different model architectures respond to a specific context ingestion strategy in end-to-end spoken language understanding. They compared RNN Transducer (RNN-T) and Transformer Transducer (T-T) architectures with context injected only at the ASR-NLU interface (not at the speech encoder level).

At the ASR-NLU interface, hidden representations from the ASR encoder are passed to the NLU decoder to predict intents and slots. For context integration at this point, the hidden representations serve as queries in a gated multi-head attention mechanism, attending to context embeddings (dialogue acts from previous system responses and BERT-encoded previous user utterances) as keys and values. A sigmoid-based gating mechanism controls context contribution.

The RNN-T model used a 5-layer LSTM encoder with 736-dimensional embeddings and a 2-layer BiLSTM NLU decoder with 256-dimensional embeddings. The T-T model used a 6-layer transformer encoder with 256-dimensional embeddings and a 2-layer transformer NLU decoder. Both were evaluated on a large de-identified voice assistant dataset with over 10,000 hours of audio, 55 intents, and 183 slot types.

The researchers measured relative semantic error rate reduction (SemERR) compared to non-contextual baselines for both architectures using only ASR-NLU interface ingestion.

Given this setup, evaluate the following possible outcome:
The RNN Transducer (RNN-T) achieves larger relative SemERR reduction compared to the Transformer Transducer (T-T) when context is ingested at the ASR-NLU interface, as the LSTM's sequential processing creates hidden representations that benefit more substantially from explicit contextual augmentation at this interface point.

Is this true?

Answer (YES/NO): YES